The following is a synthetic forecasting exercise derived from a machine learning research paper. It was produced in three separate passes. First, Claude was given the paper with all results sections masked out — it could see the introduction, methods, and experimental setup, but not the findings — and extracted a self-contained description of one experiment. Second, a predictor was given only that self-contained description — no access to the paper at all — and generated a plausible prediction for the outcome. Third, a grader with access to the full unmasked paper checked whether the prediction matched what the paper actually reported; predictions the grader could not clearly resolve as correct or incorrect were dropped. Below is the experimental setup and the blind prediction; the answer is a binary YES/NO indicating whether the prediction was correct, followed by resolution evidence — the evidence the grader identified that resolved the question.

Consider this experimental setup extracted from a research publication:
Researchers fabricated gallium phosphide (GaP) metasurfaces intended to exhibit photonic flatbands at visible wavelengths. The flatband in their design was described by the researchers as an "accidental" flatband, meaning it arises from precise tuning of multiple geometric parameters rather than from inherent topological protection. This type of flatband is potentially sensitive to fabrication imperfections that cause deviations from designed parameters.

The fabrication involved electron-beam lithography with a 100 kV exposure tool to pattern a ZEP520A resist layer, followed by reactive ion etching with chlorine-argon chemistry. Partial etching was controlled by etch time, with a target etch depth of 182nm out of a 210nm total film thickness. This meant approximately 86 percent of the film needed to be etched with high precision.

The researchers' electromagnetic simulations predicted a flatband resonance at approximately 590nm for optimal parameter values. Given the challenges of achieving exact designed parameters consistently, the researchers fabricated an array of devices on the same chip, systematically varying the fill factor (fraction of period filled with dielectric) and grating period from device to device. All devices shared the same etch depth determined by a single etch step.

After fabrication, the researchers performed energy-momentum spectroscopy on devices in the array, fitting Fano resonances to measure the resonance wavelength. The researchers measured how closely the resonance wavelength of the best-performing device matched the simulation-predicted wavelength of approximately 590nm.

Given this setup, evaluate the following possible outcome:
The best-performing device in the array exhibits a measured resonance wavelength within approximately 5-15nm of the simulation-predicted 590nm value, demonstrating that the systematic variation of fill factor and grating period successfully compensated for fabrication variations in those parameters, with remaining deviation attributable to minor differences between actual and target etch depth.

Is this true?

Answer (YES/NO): YES